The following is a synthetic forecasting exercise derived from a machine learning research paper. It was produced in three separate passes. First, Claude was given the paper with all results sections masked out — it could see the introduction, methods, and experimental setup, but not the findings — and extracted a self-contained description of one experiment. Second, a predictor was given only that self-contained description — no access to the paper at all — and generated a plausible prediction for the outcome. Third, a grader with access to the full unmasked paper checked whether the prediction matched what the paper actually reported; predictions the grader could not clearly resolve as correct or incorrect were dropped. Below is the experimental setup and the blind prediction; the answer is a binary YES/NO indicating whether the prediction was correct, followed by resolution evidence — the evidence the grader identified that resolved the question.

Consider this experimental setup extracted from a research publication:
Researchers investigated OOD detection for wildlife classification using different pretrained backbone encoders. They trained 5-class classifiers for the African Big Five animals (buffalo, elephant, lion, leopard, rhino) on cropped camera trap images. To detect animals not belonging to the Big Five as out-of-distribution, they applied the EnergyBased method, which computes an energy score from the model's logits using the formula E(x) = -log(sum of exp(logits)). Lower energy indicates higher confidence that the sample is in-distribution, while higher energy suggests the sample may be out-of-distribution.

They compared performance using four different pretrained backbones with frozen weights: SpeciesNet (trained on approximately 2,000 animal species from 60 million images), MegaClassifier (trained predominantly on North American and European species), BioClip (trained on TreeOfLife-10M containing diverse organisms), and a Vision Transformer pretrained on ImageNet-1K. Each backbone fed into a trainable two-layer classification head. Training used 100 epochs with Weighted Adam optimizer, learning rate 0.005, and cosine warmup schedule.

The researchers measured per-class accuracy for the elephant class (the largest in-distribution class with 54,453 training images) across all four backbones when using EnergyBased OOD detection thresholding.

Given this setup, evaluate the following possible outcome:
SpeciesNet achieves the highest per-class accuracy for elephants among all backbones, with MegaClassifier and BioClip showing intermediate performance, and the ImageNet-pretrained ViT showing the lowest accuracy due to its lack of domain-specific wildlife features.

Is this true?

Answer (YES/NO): NO